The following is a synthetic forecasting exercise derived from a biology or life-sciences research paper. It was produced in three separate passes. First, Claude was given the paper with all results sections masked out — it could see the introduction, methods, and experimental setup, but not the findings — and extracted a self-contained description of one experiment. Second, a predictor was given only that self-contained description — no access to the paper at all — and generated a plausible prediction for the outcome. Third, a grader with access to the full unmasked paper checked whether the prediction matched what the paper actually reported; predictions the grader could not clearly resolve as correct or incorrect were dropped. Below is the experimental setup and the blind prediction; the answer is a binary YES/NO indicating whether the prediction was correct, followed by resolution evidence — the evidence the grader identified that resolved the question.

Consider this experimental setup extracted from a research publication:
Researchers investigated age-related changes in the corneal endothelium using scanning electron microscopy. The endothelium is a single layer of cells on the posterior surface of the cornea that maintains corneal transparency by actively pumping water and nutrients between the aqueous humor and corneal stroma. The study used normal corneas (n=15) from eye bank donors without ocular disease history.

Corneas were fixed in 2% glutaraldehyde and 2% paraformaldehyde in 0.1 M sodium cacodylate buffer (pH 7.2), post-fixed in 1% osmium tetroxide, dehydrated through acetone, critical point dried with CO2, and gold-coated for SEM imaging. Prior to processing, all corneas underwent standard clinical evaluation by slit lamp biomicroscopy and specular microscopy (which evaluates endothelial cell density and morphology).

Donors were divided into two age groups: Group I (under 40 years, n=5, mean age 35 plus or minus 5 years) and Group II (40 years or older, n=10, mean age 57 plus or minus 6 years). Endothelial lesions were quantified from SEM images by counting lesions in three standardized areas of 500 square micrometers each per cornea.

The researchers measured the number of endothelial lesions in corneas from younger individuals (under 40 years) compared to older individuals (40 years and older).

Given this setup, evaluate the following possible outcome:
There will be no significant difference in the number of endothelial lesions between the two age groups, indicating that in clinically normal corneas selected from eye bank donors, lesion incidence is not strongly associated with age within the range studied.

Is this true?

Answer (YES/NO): NO